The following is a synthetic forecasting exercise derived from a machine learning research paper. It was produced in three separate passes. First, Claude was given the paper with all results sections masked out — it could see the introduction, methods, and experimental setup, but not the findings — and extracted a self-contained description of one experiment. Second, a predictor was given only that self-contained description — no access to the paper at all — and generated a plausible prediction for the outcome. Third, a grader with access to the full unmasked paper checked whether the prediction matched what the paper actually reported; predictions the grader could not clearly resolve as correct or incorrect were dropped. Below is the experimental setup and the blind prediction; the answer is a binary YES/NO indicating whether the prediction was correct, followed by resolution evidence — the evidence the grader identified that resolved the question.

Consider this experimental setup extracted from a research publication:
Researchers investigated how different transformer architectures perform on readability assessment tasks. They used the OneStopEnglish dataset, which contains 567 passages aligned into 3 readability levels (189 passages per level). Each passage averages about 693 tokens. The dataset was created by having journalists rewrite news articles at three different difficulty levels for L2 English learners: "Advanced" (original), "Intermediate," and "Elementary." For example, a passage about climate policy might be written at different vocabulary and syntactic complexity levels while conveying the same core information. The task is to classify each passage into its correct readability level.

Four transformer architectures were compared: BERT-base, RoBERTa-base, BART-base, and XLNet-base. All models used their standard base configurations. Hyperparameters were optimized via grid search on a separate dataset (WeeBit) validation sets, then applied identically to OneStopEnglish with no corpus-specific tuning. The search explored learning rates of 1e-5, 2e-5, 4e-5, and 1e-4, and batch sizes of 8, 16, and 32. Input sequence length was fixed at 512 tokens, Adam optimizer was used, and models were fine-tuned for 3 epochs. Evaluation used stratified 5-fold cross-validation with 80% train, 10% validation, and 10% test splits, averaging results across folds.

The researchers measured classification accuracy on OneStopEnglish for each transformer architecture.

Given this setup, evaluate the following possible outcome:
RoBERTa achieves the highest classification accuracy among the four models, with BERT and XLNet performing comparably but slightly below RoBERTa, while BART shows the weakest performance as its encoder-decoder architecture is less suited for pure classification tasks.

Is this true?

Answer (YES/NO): NO